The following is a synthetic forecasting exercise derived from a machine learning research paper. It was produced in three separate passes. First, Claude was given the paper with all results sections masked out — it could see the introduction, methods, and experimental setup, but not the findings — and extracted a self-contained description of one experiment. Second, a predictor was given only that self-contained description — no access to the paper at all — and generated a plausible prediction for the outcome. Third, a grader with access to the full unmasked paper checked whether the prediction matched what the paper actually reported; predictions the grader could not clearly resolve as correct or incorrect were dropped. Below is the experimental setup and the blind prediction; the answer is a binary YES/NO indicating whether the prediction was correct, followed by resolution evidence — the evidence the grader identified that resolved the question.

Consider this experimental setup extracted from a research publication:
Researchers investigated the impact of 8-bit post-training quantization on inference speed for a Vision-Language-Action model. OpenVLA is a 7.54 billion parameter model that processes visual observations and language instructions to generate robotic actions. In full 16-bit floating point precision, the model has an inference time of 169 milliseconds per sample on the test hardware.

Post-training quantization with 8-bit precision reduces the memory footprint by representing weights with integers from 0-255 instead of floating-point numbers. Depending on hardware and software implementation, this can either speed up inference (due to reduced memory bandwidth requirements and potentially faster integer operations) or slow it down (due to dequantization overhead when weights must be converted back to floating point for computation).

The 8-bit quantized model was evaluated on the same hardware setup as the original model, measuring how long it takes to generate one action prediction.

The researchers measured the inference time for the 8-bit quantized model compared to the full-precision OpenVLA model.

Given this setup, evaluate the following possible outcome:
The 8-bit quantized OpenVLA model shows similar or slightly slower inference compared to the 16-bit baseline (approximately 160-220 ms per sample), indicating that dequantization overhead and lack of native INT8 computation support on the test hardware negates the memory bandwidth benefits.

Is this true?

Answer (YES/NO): NO